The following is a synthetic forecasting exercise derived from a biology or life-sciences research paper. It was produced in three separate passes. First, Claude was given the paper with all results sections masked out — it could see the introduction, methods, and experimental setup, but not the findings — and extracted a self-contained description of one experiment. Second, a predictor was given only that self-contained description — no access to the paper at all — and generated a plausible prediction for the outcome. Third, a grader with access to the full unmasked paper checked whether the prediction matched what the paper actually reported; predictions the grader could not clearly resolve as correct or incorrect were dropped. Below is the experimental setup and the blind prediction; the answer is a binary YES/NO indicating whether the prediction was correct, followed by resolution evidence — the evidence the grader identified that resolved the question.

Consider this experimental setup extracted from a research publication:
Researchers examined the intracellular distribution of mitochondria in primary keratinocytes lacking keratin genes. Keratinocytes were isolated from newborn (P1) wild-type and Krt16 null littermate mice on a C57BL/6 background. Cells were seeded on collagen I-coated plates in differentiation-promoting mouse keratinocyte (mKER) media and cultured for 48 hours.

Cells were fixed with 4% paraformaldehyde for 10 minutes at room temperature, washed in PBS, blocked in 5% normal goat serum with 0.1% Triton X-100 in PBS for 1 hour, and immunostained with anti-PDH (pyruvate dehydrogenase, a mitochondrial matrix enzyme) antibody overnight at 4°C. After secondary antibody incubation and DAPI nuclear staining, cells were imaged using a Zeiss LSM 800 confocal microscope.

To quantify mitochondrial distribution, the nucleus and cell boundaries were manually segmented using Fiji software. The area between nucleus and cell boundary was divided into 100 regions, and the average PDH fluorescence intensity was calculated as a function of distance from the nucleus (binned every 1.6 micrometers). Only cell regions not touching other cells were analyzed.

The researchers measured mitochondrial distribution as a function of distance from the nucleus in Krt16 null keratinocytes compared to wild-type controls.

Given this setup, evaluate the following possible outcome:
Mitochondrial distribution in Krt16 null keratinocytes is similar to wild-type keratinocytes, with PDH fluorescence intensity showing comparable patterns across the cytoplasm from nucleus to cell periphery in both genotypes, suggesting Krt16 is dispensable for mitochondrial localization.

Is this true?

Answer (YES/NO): NO